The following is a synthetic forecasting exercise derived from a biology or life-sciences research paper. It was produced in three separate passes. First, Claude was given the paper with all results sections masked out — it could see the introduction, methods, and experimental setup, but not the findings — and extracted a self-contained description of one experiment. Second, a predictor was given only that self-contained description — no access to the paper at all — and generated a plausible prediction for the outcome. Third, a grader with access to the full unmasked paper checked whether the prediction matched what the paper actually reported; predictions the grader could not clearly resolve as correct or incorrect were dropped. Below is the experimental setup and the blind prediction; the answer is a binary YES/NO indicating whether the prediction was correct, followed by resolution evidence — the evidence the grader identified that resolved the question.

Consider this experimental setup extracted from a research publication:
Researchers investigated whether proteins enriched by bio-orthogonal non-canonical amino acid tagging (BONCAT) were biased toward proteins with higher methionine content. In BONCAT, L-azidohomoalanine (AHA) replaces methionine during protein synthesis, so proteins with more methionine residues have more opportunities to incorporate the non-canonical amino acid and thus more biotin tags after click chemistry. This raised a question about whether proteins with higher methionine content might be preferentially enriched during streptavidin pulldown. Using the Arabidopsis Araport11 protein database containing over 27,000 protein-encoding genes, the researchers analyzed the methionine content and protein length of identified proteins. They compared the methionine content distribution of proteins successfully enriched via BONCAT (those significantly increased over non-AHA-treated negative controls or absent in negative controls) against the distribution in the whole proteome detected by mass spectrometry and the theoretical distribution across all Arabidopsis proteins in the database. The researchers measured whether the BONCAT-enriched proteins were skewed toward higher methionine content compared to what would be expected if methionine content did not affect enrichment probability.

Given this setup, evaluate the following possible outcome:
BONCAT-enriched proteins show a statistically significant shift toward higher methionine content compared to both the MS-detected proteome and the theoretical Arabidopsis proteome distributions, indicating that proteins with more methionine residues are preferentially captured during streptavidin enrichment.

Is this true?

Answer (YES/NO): NO